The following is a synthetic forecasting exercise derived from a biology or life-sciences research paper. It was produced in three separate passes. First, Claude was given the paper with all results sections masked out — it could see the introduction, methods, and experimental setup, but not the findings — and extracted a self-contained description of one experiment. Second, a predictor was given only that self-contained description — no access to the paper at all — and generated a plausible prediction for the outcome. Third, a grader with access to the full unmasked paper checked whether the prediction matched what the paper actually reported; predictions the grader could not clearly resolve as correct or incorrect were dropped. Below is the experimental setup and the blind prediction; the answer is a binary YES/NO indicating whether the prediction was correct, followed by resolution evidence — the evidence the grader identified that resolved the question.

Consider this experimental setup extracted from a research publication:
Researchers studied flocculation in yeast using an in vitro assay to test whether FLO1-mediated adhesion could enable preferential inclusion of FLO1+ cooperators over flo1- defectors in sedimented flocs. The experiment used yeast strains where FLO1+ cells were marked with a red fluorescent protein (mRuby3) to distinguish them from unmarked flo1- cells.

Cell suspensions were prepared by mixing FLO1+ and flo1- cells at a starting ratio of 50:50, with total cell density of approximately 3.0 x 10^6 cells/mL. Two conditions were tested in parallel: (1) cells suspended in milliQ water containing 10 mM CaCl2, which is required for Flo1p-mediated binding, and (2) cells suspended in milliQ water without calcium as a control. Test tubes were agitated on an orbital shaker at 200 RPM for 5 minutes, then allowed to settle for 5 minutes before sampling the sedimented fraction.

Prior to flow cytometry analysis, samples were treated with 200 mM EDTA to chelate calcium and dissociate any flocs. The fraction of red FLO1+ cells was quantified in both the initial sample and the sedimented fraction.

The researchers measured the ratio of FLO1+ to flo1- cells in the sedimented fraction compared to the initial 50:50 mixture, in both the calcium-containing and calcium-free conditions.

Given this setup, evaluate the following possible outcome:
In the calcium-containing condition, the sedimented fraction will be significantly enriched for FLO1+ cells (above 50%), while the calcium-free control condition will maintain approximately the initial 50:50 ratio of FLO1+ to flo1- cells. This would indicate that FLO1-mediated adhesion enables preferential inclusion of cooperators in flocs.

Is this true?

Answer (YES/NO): YES